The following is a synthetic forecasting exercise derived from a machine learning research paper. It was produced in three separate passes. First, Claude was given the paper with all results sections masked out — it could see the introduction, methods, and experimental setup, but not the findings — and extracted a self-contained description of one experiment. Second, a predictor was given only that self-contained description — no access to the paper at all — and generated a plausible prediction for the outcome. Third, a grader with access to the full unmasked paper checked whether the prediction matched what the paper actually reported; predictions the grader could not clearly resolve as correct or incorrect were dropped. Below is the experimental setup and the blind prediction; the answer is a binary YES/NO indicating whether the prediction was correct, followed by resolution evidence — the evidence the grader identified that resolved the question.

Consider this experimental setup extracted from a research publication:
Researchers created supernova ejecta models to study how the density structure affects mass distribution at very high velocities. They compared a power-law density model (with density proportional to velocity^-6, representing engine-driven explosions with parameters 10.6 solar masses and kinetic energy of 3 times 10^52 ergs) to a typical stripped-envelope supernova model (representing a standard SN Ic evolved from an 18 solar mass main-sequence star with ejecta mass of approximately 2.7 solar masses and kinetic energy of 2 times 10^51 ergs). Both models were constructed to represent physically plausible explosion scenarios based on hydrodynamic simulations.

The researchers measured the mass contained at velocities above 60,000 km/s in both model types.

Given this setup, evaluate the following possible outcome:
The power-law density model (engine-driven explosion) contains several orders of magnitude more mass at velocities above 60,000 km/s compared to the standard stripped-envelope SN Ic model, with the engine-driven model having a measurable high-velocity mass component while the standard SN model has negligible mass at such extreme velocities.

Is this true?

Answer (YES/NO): YES